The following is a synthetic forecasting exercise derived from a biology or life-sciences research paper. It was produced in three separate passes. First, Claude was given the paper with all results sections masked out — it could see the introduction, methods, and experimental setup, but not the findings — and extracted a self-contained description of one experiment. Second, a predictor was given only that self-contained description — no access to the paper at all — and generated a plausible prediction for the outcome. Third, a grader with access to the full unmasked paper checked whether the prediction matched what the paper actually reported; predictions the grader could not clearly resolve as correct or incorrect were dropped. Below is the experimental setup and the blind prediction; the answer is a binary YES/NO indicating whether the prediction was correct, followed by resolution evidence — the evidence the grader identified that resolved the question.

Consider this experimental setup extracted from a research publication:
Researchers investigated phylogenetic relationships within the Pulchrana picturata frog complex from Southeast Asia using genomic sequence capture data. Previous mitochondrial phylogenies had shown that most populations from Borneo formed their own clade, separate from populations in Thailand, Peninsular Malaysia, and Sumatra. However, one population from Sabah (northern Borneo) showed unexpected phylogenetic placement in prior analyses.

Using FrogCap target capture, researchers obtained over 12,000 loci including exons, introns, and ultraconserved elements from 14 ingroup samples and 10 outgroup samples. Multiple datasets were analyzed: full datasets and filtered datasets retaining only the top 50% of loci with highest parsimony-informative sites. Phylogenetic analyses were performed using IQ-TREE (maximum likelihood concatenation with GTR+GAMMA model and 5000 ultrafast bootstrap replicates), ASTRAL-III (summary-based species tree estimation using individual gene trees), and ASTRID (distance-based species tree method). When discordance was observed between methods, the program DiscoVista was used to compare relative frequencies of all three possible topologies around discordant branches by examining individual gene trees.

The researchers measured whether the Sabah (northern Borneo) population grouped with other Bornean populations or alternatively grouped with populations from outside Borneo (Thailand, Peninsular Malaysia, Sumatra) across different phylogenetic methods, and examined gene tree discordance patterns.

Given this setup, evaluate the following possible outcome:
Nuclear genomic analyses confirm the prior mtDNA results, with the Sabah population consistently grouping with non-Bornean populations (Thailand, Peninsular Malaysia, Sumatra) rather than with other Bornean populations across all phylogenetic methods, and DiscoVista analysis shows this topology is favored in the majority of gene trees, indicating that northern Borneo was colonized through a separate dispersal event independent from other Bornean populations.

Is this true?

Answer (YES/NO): NO